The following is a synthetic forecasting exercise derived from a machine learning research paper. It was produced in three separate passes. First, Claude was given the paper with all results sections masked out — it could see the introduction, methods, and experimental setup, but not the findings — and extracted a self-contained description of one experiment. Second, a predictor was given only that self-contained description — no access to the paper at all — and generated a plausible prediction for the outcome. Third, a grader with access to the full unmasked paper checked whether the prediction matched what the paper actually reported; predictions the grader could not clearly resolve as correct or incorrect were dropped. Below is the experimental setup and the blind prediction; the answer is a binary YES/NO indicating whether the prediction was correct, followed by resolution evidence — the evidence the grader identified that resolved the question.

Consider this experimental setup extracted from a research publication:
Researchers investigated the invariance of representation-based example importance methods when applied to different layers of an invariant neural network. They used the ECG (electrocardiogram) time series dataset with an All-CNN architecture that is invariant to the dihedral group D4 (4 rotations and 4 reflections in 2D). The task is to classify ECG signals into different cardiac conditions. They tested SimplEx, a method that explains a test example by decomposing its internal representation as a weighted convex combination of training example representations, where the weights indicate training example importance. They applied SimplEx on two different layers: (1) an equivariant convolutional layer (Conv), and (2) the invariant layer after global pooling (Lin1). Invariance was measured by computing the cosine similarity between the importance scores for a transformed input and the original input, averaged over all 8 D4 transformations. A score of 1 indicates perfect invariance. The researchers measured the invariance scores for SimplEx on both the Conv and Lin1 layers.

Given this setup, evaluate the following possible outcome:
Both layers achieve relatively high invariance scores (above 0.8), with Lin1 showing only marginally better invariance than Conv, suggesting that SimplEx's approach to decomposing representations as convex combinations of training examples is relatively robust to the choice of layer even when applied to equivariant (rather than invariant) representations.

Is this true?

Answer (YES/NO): NO